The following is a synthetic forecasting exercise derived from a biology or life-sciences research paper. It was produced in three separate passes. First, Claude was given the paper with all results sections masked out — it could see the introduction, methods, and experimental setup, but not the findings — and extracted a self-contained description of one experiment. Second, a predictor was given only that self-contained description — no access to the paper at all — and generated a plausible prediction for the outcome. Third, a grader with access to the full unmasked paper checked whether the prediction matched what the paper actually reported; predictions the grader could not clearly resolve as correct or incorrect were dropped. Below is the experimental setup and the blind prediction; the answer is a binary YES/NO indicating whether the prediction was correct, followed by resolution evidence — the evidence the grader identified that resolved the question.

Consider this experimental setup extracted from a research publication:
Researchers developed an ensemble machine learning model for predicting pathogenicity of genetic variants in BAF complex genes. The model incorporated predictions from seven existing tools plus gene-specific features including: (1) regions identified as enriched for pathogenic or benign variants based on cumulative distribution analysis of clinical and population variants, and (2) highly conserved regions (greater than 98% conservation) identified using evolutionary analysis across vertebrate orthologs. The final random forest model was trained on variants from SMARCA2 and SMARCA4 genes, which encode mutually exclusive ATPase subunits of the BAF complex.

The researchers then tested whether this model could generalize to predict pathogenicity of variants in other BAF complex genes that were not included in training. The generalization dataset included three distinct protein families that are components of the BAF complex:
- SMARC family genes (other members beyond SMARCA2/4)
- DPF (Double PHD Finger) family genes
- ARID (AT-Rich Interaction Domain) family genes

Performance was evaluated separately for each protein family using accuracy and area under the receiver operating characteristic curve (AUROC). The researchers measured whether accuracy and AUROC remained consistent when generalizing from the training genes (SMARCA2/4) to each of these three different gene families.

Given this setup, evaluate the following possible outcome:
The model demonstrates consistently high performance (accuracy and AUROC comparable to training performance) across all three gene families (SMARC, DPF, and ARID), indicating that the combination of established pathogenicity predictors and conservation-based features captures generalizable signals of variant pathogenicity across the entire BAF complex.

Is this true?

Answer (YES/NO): NO